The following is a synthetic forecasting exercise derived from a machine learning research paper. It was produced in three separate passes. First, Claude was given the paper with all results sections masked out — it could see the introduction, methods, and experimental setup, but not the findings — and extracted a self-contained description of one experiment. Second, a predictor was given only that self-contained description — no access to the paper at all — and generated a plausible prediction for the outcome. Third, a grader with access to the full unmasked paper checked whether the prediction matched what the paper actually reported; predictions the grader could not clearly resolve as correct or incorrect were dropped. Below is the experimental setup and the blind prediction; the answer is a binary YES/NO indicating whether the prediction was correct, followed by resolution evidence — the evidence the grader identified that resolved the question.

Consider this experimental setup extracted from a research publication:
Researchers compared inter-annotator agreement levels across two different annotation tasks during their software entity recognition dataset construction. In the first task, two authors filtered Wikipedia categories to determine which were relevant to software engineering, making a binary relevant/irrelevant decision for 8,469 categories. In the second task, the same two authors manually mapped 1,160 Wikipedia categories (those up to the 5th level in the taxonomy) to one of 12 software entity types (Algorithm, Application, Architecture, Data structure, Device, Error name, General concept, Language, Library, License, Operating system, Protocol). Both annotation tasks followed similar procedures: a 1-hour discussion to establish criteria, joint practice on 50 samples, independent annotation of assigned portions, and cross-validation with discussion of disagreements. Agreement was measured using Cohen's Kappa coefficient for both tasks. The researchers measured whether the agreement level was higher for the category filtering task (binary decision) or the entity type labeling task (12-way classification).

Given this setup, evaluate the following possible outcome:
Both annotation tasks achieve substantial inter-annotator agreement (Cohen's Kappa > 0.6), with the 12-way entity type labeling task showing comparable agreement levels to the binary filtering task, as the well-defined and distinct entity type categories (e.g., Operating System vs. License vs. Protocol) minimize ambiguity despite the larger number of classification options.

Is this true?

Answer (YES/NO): YES